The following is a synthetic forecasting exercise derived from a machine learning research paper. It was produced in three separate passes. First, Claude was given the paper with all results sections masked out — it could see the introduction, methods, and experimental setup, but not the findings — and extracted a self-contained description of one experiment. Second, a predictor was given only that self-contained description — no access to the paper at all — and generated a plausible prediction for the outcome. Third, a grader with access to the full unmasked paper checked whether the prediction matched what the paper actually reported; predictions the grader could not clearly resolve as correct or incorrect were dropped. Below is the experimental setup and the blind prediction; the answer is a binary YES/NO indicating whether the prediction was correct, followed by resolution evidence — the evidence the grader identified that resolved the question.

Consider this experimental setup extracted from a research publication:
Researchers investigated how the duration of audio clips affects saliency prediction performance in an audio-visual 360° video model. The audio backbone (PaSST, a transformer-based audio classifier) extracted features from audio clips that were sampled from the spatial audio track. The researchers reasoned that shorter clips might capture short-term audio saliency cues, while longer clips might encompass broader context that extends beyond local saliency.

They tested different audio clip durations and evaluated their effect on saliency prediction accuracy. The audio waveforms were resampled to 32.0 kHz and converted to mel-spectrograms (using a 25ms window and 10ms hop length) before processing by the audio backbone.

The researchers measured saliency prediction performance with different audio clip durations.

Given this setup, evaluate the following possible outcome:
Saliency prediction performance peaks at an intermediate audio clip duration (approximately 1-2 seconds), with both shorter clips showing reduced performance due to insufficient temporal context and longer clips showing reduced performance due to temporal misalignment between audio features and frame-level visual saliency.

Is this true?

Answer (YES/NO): NO